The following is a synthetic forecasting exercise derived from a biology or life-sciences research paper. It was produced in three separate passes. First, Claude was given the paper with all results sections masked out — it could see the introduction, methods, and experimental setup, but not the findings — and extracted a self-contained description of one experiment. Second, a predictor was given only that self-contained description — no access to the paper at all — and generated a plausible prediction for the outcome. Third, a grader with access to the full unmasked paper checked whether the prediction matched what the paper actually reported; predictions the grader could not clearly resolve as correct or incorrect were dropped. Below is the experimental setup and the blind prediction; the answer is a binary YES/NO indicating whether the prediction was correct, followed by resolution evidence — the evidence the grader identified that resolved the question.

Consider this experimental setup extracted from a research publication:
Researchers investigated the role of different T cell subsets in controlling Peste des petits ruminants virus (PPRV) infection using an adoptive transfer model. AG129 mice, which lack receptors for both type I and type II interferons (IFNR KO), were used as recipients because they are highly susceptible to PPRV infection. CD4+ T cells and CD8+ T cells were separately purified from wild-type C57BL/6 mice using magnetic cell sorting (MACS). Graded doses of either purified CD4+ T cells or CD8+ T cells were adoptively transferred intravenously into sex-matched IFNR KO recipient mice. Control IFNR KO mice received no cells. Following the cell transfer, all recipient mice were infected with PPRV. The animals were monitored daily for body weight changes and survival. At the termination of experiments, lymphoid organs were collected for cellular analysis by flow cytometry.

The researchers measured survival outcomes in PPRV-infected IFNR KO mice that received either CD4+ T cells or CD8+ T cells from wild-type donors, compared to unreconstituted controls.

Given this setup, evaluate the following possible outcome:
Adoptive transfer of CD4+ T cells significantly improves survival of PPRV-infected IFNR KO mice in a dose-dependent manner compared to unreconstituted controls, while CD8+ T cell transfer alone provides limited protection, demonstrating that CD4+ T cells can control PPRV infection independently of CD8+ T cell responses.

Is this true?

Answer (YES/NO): NO